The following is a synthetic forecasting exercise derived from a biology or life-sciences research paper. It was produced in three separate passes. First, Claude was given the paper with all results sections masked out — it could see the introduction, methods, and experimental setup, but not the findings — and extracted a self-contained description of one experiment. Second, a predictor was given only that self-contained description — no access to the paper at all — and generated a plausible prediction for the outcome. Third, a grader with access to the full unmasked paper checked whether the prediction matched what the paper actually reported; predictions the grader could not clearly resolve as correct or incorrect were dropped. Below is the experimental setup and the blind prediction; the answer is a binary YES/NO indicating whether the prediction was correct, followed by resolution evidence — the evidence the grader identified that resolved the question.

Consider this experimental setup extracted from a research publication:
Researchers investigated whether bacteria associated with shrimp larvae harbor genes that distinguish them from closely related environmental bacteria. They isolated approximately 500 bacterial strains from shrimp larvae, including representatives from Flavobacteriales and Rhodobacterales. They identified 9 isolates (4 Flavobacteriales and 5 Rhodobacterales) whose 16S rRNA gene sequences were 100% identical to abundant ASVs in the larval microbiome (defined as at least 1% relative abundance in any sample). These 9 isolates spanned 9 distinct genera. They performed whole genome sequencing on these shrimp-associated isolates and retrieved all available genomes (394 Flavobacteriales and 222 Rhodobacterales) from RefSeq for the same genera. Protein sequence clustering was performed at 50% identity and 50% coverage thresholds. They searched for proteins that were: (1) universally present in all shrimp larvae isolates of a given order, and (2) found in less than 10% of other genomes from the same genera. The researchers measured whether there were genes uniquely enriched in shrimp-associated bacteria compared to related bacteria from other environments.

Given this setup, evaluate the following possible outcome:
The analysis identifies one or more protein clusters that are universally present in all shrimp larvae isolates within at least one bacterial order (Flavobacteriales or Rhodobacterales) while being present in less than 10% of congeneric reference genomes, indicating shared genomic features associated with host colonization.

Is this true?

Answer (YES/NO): YES